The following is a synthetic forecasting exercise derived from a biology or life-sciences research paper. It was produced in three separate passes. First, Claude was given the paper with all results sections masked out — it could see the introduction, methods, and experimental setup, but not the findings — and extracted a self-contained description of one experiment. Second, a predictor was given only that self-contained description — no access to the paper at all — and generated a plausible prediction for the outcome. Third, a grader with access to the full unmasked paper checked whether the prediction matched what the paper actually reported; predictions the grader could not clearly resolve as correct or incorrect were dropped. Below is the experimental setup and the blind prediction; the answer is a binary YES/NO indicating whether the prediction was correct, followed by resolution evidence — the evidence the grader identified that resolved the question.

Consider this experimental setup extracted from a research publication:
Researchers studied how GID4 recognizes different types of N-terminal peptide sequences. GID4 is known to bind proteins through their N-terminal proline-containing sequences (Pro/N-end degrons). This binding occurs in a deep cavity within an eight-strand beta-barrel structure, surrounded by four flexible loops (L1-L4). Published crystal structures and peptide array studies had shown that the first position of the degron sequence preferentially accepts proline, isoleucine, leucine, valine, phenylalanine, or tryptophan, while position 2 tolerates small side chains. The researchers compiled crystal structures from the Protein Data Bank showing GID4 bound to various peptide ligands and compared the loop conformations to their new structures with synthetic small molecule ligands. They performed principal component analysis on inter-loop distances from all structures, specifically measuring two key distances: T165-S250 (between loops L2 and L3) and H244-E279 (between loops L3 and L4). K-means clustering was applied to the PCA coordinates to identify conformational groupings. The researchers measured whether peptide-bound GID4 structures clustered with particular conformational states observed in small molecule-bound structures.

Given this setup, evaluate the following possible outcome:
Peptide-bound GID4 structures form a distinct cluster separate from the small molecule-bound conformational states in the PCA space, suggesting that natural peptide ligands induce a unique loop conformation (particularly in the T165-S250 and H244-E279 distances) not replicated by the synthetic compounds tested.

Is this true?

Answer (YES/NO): NO